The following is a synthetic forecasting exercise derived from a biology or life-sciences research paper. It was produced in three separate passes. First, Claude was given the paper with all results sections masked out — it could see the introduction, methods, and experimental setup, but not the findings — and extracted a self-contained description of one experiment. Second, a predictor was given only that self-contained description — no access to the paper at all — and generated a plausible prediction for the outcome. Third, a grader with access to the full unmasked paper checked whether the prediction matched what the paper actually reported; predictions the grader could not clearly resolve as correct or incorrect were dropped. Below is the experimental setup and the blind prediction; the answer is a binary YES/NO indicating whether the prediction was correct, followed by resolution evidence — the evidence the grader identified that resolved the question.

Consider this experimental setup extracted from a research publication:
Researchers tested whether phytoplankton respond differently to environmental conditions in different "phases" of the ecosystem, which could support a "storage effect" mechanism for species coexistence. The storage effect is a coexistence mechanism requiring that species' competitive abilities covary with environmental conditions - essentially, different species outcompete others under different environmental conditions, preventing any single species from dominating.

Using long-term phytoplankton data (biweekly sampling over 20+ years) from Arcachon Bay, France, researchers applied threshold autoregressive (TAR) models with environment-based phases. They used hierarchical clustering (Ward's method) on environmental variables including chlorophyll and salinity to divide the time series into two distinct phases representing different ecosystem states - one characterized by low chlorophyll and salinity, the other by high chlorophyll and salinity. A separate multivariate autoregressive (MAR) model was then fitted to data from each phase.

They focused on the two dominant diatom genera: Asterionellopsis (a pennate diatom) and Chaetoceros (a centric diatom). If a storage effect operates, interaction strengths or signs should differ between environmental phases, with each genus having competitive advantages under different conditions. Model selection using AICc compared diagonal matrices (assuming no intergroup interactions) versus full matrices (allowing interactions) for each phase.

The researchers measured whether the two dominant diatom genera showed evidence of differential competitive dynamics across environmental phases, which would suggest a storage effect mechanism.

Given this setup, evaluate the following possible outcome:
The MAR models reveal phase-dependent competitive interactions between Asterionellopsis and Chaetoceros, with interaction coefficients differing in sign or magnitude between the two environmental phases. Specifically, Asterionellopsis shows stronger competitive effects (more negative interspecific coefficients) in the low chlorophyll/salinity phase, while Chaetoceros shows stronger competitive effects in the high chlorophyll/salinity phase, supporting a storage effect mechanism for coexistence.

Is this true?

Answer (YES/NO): NO